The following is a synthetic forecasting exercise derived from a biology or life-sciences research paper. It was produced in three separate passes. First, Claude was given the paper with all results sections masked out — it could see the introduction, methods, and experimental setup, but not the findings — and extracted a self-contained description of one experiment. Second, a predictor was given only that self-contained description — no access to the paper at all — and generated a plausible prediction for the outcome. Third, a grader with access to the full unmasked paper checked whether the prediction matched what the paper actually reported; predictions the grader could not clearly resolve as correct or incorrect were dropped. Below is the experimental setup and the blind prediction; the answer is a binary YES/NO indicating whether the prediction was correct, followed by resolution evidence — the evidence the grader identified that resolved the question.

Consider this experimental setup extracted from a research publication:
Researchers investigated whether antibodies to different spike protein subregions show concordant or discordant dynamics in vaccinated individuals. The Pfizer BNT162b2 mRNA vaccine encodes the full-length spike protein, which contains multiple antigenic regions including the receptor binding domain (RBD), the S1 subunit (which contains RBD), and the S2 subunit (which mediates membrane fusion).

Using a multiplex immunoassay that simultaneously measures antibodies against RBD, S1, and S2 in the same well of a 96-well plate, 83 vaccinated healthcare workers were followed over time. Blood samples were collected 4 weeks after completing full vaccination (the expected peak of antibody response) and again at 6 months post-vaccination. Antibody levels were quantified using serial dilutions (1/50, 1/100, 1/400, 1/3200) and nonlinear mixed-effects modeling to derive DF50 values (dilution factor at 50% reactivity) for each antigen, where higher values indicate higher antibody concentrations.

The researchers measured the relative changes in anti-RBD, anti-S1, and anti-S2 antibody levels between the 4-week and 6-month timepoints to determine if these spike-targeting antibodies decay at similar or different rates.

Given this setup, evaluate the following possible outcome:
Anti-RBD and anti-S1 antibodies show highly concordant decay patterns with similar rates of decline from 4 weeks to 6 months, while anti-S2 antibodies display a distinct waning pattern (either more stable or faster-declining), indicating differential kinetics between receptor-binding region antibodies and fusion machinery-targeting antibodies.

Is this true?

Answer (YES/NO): YES